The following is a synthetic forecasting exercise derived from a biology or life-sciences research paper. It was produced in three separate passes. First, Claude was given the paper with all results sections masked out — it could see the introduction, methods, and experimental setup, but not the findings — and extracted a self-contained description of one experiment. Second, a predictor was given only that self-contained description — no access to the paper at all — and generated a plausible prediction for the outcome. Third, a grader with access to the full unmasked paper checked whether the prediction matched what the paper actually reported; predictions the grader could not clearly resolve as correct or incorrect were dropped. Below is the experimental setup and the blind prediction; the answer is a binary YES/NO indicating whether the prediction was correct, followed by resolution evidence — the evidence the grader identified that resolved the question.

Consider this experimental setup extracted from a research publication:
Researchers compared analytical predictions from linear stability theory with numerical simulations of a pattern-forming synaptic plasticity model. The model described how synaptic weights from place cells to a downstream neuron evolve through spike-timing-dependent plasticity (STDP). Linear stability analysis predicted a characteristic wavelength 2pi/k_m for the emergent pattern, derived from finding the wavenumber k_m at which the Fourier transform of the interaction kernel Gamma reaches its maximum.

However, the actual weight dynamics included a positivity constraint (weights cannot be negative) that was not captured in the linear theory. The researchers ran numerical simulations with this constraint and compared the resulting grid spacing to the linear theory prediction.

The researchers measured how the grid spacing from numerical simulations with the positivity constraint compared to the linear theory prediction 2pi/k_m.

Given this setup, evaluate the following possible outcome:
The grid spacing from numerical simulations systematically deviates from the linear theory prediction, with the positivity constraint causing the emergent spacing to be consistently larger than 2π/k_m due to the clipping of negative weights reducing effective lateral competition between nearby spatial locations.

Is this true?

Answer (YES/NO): YES